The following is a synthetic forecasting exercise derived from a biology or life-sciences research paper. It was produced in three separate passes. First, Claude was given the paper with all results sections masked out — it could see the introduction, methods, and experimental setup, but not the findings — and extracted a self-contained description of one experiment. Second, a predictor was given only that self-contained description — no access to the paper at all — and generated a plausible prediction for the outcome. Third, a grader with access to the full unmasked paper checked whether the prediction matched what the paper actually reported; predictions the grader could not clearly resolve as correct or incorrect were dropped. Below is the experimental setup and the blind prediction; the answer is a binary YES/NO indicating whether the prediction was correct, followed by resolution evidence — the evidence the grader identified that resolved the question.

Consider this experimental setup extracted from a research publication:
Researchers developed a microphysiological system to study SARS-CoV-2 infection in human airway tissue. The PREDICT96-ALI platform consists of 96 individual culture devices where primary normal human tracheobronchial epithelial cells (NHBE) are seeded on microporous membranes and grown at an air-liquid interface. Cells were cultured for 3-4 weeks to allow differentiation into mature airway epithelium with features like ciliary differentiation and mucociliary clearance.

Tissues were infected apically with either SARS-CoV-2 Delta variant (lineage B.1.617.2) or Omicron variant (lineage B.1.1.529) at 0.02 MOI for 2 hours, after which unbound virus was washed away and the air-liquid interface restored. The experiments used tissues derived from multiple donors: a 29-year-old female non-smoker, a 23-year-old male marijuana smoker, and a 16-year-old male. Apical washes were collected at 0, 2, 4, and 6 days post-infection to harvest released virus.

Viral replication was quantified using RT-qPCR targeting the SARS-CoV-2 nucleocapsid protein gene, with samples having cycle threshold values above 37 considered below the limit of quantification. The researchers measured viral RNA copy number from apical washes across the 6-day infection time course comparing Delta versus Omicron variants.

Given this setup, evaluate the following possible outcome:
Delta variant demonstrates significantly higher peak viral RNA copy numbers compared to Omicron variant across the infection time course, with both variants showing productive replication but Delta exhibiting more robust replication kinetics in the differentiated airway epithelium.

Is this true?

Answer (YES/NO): NO